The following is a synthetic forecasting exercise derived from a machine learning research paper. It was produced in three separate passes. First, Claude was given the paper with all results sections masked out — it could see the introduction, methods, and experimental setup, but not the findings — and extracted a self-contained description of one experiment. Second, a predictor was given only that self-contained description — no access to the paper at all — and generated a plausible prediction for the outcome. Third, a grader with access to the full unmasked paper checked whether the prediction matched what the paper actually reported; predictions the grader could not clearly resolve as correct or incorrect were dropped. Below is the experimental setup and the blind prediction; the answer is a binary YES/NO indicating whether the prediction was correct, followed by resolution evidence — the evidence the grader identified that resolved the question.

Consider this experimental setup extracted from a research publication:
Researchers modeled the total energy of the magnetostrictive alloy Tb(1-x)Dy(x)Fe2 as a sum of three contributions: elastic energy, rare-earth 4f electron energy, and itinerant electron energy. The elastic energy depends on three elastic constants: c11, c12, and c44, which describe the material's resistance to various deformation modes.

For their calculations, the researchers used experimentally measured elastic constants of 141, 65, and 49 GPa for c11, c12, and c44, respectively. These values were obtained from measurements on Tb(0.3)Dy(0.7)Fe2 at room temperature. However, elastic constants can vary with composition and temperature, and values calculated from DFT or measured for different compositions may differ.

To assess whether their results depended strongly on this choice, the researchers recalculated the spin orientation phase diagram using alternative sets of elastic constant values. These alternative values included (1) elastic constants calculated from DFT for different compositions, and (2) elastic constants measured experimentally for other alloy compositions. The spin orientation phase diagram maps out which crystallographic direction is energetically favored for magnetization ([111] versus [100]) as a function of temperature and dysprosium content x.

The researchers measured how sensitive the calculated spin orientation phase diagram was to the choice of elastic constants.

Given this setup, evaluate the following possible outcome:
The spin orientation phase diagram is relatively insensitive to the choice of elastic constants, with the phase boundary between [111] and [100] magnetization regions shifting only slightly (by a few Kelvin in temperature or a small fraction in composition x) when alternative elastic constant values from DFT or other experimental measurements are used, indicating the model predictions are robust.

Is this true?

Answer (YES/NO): YES